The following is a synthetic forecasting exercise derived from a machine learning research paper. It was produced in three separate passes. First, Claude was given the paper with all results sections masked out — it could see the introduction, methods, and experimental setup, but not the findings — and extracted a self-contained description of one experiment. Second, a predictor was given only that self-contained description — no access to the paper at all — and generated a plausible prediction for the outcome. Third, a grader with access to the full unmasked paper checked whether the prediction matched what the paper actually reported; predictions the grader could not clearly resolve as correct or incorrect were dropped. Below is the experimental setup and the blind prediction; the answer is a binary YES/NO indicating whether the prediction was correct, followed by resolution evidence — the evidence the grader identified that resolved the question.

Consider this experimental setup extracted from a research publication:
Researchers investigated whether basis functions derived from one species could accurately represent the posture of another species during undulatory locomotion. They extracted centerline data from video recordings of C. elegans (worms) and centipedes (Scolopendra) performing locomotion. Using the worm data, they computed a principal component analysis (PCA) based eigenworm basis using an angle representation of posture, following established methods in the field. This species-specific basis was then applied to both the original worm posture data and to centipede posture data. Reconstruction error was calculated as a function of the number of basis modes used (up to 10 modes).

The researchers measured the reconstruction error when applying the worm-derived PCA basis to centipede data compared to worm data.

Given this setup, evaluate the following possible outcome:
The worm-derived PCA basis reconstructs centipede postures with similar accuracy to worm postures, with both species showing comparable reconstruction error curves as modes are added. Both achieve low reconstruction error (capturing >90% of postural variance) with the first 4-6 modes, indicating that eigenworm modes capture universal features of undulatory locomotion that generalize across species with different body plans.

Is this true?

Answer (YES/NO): NO